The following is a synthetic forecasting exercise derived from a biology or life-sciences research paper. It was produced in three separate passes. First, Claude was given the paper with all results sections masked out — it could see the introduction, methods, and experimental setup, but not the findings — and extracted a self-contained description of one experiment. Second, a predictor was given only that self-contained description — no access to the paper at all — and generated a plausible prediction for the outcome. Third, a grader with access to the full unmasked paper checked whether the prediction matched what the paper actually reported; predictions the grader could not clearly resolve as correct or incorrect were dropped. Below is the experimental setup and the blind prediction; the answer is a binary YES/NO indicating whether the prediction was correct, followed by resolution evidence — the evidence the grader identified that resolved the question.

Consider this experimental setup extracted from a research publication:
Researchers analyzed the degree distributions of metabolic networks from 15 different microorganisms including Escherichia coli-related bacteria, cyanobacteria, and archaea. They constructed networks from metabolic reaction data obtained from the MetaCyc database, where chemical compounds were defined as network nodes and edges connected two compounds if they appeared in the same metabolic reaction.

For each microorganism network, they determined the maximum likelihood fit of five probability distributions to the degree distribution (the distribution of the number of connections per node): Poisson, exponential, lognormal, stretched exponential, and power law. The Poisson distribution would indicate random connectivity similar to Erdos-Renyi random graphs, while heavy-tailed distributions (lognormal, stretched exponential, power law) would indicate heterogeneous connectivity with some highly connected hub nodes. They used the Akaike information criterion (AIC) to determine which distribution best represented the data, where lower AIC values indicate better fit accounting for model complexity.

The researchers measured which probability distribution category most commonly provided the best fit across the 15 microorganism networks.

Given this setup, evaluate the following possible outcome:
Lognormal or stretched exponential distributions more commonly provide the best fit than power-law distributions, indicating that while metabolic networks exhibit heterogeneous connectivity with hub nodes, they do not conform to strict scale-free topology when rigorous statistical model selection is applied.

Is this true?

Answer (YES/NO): YES